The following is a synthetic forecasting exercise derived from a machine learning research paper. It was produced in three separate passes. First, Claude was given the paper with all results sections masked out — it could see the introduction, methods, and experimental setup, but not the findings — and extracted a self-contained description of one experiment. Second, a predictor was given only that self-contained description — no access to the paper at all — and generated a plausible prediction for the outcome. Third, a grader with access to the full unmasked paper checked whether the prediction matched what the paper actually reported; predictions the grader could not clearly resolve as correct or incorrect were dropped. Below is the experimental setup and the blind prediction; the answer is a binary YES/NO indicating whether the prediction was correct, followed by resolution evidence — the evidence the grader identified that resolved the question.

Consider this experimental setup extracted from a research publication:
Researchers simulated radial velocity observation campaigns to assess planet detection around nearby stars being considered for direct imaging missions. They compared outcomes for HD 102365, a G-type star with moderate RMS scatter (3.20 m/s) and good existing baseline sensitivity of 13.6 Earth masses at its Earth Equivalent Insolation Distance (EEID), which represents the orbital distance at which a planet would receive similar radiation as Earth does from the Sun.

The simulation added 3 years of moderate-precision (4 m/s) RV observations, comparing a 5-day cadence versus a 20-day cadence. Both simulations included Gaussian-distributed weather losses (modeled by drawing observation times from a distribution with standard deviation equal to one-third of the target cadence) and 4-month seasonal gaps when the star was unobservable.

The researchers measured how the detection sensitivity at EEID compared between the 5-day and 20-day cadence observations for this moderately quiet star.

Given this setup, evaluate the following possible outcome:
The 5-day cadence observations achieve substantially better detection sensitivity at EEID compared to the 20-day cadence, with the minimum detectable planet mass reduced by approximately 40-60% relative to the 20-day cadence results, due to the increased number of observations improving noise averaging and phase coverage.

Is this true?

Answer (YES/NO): NO